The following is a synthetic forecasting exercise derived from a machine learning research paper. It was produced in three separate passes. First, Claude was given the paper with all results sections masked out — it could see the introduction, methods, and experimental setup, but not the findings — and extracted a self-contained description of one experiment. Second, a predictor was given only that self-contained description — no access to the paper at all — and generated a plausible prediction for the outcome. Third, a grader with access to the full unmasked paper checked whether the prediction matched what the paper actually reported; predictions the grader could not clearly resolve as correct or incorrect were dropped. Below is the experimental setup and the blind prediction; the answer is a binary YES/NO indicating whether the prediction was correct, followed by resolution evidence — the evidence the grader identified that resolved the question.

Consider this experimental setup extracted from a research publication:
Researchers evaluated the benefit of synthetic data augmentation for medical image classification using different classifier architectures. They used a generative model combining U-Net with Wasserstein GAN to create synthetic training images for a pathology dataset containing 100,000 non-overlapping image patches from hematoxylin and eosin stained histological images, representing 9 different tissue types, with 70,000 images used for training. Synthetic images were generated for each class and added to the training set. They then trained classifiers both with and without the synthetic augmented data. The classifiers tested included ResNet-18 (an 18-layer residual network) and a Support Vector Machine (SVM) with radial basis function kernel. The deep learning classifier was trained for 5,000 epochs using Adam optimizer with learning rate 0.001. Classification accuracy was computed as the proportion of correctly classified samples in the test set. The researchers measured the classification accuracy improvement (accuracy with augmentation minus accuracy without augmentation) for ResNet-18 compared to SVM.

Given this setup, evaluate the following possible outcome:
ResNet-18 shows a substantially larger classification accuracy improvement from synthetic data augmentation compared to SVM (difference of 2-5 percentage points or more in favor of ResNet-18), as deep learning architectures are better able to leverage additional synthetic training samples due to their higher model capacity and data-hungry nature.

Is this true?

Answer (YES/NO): NO